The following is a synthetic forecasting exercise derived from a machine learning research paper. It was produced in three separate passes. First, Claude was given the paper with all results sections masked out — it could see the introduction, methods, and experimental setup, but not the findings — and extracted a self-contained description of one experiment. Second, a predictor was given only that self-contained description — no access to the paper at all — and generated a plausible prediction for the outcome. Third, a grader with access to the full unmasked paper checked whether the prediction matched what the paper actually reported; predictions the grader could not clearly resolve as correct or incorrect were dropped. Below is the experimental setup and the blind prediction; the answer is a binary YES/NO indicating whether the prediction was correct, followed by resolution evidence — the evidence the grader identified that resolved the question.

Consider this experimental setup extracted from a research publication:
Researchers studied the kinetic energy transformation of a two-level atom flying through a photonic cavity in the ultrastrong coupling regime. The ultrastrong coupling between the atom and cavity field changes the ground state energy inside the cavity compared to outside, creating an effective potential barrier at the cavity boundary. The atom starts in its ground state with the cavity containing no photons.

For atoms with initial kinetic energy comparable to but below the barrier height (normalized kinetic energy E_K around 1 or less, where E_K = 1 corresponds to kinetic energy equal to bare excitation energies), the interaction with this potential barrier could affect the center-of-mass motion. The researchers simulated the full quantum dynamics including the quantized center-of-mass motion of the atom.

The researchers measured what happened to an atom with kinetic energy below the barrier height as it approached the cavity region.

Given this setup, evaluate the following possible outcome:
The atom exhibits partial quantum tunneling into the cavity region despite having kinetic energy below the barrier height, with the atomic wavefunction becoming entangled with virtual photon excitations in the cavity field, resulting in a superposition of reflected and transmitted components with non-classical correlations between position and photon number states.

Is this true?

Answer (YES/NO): NO